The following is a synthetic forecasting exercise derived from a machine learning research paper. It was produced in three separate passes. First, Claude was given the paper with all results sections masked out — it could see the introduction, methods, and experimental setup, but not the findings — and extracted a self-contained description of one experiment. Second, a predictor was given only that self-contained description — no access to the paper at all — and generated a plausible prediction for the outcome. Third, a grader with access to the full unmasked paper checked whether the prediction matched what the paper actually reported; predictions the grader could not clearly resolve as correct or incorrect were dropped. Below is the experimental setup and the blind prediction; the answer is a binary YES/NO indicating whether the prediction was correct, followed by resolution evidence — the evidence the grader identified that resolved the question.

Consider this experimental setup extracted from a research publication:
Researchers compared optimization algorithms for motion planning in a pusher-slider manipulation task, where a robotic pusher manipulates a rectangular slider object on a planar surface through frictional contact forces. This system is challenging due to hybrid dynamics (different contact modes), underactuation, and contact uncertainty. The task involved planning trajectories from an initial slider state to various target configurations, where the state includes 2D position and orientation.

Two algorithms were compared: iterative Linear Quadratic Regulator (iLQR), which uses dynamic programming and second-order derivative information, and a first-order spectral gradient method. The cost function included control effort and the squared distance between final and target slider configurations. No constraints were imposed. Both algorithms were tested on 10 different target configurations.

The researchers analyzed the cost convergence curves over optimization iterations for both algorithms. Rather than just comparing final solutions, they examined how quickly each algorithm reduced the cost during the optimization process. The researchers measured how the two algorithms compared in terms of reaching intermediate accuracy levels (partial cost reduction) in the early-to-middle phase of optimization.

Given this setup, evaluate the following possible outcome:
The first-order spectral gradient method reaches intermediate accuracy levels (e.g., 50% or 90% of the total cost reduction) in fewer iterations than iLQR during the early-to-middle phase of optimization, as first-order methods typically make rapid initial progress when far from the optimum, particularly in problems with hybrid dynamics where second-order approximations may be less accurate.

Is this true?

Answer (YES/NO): NO